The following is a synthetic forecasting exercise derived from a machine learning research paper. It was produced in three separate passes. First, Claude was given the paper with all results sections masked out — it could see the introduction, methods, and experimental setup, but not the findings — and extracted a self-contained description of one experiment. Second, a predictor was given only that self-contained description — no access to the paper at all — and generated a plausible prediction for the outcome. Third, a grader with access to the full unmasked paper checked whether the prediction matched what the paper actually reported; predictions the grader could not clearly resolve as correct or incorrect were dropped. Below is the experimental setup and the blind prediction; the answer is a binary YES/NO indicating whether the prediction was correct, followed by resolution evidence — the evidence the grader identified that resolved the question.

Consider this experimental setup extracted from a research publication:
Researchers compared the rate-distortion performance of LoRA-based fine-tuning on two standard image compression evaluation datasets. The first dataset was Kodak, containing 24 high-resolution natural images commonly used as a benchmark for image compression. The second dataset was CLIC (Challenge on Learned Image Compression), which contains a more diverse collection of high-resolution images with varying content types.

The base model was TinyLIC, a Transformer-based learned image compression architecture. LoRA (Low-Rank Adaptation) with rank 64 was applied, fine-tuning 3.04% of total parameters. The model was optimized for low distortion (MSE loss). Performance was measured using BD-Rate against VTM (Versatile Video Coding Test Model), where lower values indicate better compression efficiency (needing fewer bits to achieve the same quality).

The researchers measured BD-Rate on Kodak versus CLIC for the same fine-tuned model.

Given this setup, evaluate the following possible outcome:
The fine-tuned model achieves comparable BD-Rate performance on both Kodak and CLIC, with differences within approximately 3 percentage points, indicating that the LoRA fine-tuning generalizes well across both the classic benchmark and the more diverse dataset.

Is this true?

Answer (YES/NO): NO